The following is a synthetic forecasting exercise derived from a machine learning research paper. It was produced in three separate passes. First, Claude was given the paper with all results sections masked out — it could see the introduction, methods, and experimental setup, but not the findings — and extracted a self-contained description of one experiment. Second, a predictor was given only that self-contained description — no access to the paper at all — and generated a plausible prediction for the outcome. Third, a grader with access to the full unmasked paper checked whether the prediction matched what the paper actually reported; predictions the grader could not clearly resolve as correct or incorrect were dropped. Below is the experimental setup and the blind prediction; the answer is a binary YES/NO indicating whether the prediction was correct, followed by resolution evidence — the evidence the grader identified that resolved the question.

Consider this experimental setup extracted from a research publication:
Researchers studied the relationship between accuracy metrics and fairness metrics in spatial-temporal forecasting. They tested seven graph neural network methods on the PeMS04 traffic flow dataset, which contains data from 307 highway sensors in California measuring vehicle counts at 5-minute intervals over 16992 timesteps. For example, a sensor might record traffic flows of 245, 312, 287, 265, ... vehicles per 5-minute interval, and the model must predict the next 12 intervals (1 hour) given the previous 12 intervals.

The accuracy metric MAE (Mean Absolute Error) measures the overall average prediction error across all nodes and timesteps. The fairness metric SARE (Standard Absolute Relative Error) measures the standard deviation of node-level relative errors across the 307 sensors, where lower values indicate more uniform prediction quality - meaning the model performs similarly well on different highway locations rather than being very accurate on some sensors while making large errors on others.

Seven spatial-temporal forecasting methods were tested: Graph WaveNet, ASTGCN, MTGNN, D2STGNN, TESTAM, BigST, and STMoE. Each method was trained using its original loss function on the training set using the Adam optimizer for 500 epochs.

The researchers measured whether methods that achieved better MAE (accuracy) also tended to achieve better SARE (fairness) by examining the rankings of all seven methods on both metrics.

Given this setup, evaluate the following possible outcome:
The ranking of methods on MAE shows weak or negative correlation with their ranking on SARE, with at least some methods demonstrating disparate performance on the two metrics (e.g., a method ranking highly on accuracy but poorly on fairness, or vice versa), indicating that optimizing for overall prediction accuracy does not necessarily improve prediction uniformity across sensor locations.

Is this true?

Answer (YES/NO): NO